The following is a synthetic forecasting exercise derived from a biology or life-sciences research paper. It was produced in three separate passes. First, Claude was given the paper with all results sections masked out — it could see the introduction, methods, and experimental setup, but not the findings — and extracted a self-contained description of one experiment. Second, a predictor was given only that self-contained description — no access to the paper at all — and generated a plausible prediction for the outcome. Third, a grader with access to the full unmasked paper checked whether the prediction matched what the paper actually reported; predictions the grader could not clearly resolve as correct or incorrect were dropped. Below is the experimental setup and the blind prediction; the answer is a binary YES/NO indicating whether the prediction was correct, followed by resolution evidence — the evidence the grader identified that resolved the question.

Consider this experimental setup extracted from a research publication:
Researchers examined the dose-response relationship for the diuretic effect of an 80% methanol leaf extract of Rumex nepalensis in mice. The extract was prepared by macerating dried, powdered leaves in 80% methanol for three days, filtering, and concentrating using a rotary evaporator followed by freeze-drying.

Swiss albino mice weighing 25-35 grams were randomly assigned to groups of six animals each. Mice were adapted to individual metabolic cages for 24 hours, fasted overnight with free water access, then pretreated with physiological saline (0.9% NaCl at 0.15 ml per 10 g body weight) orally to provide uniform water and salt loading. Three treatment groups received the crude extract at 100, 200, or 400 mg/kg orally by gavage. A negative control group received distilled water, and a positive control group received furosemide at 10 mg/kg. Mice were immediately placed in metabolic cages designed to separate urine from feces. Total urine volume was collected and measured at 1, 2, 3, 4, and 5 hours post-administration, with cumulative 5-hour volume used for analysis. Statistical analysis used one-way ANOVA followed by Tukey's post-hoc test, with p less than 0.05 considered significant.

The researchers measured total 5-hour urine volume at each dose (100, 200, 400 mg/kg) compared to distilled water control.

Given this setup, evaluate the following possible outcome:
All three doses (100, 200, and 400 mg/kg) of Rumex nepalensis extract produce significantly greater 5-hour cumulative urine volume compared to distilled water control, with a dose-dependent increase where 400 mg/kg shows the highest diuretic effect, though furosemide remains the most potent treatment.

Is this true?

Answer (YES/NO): NO